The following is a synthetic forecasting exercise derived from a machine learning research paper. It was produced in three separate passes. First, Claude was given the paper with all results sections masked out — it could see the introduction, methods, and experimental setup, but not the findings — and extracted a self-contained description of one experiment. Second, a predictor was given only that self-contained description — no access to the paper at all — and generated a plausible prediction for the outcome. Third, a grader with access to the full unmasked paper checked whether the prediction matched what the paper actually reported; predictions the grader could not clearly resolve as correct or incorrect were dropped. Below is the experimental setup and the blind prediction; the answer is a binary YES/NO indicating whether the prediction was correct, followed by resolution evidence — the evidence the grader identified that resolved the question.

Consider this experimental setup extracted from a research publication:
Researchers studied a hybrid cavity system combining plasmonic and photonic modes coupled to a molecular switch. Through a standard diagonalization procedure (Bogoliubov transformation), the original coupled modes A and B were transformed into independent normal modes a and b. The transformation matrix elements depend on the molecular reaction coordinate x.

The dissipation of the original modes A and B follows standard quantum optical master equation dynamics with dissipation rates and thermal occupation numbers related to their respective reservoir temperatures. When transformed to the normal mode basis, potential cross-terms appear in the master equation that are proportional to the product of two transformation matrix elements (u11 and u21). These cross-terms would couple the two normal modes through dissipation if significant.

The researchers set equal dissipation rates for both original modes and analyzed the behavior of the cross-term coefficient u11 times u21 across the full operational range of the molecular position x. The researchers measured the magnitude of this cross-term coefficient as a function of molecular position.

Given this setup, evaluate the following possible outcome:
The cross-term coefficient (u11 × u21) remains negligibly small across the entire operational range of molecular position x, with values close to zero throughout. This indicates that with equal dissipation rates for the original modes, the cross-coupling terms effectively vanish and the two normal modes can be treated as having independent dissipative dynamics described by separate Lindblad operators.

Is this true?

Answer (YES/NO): NO